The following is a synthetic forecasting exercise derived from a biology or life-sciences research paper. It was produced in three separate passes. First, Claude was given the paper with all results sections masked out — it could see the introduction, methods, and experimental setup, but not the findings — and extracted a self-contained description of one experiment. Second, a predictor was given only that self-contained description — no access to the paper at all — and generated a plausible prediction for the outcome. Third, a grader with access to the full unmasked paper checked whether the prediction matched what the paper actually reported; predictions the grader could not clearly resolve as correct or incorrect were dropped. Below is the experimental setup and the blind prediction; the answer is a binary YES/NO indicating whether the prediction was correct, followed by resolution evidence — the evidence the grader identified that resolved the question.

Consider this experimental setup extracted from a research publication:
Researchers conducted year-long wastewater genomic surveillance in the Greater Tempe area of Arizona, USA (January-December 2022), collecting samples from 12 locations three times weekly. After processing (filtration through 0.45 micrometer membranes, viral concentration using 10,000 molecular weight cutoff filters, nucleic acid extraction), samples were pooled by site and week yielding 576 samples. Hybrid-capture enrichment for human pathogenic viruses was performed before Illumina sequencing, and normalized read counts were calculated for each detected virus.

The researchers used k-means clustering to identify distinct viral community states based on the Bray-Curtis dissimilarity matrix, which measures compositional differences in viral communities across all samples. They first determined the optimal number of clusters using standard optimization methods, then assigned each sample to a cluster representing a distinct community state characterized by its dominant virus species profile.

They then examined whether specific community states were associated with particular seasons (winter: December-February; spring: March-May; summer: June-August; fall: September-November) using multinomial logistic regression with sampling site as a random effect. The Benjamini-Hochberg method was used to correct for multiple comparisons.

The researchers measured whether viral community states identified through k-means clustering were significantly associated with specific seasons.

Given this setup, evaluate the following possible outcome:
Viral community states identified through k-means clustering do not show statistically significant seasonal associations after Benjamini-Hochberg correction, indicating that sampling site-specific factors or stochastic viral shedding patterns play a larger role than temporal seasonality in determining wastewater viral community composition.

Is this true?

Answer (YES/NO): NO